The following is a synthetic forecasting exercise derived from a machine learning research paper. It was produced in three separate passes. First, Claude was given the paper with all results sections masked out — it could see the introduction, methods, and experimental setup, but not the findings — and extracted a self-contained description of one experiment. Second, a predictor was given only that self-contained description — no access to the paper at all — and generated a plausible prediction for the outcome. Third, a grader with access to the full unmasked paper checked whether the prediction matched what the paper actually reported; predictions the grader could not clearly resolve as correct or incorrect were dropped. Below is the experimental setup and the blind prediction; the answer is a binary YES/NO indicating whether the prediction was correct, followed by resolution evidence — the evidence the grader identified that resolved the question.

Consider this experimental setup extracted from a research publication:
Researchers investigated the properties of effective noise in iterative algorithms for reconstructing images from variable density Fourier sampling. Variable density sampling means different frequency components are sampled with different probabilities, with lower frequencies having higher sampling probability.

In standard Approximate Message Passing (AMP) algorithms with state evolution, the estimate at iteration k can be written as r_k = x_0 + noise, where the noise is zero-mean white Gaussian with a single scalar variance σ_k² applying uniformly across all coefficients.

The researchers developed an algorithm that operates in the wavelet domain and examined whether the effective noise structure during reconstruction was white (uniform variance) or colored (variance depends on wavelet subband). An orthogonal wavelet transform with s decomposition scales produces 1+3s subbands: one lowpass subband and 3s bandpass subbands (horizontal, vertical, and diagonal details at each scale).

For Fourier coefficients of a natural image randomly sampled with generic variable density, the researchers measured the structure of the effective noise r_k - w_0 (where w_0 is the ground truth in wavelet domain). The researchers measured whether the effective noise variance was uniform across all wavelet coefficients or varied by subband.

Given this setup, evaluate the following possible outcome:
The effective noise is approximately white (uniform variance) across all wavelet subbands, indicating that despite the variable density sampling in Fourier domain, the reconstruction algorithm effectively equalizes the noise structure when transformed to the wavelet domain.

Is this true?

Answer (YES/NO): NO